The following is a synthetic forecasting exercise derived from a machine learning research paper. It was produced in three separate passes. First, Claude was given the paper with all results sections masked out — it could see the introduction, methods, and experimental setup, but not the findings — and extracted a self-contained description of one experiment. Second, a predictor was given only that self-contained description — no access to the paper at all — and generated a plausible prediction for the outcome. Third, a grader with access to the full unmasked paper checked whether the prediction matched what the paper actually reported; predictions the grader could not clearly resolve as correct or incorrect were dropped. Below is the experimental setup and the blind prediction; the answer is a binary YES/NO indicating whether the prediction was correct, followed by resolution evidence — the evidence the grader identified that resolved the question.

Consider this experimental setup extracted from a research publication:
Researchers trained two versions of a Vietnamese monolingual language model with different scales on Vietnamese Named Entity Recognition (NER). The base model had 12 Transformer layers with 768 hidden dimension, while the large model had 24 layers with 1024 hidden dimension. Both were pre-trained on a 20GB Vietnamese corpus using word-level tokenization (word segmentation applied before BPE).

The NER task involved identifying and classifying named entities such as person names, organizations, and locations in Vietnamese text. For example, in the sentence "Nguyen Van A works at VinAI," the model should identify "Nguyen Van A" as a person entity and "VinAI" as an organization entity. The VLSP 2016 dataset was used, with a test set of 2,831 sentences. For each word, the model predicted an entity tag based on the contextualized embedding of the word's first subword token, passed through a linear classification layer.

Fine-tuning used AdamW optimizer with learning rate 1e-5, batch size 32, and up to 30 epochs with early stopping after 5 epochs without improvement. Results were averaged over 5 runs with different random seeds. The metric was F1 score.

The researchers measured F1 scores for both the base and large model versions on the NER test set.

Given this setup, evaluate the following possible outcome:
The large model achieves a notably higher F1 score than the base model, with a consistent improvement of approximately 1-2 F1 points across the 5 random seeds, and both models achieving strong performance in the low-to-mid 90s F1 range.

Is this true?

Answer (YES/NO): YES